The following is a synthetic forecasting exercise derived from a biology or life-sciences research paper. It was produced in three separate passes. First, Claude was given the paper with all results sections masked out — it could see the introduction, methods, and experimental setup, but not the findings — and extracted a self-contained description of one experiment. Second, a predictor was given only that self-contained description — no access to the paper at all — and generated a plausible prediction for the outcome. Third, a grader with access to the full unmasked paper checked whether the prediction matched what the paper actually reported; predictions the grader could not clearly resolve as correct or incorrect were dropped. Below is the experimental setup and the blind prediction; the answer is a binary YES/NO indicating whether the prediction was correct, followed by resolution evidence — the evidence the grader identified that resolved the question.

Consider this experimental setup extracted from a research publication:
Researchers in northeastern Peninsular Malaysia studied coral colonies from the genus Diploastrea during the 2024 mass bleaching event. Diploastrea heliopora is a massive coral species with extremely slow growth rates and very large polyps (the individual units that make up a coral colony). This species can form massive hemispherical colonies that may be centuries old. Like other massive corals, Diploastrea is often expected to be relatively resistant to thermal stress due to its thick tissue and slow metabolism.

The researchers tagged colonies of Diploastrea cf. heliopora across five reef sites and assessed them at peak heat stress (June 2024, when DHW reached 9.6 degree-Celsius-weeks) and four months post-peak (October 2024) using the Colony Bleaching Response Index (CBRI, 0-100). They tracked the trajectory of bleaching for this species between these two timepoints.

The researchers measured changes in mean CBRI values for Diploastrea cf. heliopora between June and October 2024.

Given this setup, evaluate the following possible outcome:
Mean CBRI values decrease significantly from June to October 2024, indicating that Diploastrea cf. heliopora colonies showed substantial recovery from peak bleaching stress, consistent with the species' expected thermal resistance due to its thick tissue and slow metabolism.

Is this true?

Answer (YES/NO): YES